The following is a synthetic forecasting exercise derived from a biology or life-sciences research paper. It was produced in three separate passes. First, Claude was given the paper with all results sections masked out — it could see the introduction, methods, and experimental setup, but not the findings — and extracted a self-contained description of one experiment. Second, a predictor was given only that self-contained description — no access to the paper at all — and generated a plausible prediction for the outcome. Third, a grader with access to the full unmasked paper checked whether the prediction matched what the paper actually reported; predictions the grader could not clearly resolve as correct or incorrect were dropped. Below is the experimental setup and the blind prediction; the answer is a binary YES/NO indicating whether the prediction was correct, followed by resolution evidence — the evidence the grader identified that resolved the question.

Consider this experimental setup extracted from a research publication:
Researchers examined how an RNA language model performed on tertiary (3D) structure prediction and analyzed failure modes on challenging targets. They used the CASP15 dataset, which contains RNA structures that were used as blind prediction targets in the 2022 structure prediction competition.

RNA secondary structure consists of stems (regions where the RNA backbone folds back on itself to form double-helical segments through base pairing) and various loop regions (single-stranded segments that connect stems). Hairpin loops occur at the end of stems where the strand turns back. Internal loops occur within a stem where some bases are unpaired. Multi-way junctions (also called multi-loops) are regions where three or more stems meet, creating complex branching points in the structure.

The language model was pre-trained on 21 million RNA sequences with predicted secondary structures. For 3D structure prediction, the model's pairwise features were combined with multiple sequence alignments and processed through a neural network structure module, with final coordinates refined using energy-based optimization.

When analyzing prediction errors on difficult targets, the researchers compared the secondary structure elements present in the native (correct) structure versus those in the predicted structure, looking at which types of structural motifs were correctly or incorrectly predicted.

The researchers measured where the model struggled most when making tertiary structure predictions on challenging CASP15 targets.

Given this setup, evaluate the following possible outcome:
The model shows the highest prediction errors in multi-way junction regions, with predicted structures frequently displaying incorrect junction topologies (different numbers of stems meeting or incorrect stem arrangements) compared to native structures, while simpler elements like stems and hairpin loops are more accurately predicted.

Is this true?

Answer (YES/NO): NO